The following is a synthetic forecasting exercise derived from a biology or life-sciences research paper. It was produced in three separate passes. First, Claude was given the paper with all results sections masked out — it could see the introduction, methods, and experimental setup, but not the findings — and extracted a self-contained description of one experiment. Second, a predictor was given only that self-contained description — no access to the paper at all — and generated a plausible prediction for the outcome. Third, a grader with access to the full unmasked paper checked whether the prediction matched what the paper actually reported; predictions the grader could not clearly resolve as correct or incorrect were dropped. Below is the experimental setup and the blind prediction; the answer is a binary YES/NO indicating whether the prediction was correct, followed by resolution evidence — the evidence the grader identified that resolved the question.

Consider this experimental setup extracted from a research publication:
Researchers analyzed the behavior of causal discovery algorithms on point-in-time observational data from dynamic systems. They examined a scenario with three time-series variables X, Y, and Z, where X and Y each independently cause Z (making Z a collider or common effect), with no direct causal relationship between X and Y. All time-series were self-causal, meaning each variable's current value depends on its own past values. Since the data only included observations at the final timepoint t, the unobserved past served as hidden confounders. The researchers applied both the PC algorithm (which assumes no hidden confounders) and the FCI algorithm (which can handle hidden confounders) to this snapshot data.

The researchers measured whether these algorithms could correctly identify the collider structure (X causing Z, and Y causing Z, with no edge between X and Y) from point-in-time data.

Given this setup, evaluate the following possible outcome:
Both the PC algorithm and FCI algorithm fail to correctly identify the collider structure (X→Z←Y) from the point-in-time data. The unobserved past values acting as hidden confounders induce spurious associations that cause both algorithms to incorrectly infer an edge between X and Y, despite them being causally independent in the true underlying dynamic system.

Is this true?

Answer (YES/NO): NO